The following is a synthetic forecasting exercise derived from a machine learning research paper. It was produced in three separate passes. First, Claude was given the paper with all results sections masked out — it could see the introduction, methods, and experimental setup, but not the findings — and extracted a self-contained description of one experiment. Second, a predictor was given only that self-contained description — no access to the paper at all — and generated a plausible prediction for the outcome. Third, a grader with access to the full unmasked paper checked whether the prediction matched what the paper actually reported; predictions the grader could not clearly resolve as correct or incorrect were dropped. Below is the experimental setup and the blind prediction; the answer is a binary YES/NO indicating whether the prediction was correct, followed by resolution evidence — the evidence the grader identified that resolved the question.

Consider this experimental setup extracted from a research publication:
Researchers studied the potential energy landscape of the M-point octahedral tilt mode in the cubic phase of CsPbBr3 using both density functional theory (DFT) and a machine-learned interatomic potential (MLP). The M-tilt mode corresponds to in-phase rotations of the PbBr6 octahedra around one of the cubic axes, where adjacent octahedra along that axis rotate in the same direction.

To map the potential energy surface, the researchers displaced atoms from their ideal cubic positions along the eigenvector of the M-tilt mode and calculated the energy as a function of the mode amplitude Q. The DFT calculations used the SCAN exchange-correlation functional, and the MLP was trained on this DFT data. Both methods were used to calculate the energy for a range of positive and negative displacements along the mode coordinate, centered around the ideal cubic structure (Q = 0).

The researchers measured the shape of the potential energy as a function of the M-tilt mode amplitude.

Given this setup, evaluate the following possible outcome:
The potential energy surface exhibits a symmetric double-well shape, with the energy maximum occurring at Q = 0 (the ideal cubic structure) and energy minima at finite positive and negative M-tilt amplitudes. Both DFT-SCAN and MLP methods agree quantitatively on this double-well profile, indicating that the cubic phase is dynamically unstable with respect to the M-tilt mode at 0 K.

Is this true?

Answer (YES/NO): YES